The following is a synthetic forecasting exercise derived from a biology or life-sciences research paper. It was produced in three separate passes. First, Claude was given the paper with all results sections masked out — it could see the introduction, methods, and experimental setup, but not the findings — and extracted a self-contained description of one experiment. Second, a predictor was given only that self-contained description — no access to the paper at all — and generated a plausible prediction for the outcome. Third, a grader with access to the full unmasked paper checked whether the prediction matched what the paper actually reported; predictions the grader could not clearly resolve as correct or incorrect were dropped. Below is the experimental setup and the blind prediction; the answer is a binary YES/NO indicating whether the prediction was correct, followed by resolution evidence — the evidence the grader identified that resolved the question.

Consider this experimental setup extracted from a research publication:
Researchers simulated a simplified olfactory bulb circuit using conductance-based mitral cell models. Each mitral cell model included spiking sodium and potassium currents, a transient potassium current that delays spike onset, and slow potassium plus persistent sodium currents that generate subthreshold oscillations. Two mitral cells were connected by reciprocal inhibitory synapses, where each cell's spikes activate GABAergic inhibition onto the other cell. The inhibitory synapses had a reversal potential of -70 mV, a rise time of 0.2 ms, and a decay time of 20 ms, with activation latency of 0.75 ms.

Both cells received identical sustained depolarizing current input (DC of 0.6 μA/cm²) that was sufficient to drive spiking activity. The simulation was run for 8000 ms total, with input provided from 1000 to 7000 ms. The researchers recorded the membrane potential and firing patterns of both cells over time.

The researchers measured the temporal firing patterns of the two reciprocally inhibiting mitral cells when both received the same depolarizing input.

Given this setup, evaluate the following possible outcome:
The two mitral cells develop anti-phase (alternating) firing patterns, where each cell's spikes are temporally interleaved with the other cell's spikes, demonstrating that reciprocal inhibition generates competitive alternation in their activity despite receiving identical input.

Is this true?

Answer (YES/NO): YES